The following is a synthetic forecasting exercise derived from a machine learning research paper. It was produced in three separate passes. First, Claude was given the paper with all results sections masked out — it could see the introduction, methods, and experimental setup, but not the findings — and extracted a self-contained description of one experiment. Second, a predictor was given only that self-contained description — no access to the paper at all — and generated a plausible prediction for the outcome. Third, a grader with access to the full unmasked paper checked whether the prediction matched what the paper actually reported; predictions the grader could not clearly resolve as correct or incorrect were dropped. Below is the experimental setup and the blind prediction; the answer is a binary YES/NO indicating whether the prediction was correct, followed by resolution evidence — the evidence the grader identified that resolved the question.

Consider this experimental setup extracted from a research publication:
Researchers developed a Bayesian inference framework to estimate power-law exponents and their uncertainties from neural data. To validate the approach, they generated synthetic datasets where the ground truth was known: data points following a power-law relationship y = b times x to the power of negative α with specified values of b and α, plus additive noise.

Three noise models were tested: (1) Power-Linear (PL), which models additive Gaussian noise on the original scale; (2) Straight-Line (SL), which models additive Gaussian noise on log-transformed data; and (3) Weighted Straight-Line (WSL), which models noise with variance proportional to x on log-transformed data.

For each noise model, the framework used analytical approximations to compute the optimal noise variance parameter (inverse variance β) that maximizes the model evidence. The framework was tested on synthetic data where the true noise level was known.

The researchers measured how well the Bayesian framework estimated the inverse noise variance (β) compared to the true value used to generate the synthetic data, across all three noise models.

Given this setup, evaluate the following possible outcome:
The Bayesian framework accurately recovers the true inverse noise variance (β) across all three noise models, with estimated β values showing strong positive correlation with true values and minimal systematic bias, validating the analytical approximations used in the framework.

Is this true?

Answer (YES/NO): YES